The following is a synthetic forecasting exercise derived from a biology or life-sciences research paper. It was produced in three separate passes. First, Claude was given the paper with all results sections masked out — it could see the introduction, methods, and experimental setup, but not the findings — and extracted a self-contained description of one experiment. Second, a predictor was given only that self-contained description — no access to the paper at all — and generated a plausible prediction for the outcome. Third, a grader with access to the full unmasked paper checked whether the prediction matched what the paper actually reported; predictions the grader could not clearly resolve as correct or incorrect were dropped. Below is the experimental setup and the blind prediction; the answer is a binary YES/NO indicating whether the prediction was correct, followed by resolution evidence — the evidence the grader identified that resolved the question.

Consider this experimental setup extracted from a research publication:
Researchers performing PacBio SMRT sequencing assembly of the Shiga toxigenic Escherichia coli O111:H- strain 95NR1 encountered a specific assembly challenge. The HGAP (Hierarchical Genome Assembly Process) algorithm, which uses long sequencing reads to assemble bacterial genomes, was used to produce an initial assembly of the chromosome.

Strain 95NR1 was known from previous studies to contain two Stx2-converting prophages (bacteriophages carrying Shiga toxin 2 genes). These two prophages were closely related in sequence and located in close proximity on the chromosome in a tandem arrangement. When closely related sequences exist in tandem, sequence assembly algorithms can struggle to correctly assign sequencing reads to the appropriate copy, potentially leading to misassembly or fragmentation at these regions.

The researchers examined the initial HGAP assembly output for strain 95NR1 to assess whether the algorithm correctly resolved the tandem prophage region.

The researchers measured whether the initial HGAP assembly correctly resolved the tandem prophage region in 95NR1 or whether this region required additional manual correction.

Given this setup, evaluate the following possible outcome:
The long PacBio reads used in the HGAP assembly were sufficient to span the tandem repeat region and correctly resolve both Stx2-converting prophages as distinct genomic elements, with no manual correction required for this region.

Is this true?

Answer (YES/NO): NO